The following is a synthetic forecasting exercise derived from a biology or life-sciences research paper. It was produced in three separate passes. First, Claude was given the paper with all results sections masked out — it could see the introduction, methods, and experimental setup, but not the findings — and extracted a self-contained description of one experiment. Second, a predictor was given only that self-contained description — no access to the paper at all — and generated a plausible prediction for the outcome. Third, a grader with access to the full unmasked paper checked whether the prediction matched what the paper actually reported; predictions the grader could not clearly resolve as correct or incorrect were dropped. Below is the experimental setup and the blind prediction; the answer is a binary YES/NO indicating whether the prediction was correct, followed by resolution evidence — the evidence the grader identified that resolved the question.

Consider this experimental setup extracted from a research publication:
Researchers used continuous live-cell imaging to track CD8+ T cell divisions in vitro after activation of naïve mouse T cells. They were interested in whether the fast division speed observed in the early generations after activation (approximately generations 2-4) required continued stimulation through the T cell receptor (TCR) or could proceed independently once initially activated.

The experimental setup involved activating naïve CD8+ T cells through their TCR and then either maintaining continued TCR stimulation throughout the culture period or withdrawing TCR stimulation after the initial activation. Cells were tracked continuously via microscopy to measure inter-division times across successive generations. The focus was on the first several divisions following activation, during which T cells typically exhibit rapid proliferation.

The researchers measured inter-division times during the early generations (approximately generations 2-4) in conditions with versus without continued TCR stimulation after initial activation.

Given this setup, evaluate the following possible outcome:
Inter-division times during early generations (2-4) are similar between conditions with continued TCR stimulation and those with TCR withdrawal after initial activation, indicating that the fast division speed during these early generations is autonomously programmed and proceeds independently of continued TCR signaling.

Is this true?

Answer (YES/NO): NO